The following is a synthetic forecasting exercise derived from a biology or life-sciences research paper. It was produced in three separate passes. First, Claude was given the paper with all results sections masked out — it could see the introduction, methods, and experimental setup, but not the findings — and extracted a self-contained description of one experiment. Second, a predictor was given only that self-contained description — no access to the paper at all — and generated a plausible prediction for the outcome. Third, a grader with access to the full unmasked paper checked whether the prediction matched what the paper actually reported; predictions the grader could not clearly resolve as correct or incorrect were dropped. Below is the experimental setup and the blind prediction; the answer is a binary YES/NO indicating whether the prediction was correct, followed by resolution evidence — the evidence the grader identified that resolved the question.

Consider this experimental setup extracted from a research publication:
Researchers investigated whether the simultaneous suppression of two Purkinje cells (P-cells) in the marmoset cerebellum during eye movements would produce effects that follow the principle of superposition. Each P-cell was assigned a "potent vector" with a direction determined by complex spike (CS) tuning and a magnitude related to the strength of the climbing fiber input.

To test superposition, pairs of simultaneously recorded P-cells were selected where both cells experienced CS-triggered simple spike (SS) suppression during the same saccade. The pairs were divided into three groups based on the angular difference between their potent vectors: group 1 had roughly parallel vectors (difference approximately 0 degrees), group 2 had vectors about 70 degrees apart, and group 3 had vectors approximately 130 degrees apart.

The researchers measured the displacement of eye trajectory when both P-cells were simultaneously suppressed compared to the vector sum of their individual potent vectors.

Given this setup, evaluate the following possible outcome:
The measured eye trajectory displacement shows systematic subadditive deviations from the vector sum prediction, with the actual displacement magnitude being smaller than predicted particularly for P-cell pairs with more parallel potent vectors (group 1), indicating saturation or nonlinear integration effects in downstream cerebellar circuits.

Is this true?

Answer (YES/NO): NO